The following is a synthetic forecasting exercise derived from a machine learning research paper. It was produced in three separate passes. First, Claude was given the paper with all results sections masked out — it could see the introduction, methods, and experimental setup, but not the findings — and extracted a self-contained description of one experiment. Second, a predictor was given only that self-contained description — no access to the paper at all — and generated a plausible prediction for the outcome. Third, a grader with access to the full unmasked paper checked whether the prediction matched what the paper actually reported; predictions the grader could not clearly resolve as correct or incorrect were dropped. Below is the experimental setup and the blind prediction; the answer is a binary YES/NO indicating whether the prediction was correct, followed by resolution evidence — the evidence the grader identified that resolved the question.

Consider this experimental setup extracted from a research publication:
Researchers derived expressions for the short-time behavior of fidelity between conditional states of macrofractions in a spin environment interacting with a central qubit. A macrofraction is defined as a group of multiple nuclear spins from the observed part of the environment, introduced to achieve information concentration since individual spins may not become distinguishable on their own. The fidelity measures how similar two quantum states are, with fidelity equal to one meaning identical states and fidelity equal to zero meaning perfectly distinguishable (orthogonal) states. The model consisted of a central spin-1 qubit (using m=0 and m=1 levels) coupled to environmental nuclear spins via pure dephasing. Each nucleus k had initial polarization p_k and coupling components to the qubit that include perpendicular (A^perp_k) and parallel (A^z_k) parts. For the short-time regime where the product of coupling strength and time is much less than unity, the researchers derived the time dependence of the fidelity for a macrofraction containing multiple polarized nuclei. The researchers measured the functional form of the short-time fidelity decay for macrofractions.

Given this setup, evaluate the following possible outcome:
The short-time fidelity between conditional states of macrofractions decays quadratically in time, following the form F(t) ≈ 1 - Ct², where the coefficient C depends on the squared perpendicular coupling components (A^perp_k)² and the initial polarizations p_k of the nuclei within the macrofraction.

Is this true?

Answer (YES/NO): YES